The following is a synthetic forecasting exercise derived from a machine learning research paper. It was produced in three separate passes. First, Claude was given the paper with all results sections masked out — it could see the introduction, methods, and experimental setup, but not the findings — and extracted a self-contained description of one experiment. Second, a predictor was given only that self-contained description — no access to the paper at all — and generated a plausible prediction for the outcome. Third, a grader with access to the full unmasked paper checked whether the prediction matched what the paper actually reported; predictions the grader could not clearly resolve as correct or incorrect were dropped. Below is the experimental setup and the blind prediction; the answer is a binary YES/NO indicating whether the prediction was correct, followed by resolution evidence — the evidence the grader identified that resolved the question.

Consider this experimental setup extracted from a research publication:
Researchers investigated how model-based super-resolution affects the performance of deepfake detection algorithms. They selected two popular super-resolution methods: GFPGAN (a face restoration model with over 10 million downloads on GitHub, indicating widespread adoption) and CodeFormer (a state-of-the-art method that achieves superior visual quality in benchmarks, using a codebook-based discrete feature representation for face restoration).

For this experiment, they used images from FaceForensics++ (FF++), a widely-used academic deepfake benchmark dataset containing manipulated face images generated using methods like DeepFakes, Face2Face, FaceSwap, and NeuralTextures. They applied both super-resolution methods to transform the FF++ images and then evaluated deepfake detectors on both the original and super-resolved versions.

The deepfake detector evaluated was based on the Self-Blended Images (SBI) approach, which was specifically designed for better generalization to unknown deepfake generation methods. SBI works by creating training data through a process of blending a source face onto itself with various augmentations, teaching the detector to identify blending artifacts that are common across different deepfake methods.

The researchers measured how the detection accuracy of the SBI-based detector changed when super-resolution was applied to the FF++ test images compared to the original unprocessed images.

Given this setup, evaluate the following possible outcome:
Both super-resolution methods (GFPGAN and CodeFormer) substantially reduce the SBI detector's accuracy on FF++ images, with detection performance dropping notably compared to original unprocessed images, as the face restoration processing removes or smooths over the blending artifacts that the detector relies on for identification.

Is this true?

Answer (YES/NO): YES